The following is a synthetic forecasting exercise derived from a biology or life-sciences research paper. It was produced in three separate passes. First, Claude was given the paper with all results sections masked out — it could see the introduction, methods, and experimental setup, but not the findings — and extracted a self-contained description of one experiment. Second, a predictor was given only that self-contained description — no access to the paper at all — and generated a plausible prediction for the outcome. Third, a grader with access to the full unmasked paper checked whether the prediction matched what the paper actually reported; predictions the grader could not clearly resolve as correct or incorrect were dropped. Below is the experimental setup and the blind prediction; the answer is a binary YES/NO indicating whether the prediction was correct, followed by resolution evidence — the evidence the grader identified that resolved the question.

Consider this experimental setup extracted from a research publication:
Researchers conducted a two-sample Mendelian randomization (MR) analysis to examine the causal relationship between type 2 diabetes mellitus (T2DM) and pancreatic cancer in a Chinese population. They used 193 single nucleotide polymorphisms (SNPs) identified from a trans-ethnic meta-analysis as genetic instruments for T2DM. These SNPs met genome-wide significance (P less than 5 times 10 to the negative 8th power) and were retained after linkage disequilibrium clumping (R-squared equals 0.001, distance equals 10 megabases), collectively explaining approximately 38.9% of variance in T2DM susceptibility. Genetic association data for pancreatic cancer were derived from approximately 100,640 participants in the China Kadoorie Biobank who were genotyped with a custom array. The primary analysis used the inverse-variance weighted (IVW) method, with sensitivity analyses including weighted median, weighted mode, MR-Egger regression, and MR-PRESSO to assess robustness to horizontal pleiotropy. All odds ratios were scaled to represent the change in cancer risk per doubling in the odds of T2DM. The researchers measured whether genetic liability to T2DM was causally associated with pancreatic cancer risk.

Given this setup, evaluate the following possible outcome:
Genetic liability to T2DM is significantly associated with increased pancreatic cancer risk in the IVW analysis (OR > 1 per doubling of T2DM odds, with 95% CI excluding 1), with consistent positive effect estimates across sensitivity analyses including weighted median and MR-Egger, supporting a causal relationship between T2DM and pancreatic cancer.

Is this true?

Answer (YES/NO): YES